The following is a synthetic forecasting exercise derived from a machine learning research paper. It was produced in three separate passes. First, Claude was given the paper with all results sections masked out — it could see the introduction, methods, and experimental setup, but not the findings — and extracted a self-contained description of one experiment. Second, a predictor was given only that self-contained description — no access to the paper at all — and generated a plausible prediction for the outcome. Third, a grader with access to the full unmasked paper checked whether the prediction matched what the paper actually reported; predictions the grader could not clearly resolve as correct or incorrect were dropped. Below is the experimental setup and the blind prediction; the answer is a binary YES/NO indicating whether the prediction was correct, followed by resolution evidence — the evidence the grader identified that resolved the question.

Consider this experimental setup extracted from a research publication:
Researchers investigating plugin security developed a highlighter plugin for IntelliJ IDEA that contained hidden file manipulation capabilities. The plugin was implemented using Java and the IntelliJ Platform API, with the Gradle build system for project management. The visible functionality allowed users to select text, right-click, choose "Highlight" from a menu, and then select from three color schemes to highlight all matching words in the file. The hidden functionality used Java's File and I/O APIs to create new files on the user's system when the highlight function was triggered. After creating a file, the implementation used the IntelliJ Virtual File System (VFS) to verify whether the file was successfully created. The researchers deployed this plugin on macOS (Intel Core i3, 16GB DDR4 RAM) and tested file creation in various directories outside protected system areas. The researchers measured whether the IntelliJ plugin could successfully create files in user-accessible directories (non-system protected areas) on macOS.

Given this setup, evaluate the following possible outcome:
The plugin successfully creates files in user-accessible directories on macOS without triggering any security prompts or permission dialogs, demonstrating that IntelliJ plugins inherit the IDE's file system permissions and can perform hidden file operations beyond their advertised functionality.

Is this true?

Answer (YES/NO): YES